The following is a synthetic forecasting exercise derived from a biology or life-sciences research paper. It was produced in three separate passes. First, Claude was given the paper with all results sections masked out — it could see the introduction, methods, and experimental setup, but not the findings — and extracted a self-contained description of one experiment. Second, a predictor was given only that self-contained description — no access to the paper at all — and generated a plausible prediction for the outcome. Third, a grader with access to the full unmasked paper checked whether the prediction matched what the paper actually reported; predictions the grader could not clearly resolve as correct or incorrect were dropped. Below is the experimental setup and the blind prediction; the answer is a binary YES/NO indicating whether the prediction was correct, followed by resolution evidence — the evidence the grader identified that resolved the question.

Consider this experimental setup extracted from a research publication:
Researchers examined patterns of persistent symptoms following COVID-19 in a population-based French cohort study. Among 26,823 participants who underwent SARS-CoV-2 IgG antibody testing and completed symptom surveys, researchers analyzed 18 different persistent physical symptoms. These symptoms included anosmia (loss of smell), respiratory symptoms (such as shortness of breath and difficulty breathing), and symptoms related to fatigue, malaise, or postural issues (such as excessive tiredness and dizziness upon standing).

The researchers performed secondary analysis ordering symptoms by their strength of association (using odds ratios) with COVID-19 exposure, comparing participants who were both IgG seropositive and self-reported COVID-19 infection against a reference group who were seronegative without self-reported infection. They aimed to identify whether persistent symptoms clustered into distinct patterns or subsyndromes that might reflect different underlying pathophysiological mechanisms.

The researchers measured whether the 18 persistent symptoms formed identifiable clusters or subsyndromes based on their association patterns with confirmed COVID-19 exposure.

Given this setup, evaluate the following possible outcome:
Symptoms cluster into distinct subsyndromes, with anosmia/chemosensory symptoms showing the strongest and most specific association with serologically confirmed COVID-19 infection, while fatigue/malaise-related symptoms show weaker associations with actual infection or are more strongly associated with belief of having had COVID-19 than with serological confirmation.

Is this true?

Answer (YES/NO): YES